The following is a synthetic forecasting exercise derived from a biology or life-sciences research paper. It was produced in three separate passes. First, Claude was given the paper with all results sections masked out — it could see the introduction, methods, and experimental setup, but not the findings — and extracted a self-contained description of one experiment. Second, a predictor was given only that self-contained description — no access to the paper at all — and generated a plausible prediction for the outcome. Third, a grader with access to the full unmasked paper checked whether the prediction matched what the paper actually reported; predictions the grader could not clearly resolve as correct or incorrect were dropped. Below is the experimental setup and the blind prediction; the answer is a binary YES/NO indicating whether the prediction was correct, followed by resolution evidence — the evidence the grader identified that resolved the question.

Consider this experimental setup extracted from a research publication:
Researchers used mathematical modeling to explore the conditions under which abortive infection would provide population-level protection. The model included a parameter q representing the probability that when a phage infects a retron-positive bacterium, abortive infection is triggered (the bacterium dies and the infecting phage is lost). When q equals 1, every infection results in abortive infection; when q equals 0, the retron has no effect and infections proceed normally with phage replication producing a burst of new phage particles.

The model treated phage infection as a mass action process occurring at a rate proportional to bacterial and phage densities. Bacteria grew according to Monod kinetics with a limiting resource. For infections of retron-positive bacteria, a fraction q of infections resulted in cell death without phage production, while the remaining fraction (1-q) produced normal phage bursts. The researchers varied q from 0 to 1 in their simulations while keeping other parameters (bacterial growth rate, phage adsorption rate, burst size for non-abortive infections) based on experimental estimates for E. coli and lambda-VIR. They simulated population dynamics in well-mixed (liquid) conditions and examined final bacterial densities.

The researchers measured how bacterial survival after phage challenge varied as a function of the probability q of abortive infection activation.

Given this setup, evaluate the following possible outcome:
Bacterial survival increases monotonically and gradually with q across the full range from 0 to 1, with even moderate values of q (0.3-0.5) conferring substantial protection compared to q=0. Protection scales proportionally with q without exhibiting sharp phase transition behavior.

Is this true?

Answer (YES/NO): NO